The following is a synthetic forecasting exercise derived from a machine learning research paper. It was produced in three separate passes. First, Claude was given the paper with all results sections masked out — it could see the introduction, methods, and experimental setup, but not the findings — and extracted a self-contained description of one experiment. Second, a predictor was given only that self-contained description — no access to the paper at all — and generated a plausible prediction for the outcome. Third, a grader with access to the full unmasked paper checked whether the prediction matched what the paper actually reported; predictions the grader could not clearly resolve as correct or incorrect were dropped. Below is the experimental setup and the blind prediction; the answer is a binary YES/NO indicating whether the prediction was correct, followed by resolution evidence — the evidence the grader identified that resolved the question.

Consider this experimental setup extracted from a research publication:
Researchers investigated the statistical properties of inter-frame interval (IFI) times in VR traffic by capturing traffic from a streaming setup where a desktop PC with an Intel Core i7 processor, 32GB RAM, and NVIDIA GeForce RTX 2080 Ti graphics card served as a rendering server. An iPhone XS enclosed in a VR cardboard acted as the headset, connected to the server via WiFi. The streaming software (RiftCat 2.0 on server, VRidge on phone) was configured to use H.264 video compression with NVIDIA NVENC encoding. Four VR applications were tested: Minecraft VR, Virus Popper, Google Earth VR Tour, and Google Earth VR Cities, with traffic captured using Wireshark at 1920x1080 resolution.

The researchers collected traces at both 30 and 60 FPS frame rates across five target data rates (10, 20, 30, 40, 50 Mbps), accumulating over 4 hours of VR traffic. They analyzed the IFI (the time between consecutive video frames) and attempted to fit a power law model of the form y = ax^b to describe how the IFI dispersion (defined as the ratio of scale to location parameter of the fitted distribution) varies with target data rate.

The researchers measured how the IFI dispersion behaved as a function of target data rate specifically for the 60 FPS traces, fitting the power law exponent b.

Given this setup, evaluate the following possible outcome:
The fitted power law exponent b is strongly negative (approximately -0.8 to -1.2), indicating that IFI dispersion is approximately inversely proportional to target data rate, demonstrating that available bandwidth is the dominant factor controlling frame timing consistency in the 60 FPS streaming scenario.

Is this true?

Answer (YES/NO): NO